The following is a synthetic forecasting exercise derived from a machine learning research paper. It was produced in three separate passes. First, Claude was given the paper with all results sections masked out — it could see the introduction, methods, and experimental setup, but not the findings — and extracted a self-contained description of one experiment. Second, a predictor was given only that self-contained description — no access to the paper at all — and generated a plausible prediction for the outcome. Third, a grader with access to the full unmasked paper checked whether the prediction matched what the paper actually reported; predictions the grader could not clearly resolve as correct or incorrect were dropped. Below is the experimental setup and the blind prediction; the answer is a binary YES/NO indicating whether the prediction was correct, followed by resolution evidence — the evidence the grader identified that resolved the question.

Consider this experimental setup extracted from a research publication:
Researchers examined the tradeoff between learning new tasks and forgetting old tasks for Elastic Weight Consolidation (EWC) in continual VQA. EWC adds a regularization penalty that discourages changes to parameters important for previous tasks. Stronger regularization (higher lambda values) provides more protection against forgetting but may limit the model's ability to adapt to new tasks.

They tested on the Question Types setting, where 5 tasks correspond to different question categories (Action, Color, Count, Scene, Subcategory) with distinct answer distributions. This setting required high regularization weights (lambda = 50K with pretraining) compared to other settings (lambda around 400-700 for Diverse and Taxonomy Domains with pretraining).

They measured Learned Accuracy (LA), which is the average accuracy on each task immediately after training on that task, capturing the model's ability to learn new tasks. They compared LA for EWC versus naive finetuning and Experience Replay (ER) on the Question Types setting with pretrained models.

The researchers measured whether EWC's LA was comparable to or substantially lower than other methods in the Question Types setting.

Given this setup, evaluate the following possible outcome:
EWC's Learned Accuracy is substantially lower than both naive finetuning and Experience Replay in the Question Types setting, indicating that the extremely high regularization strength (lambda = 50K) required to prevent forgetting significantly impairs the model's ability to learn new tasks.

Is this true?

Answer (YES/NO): YES